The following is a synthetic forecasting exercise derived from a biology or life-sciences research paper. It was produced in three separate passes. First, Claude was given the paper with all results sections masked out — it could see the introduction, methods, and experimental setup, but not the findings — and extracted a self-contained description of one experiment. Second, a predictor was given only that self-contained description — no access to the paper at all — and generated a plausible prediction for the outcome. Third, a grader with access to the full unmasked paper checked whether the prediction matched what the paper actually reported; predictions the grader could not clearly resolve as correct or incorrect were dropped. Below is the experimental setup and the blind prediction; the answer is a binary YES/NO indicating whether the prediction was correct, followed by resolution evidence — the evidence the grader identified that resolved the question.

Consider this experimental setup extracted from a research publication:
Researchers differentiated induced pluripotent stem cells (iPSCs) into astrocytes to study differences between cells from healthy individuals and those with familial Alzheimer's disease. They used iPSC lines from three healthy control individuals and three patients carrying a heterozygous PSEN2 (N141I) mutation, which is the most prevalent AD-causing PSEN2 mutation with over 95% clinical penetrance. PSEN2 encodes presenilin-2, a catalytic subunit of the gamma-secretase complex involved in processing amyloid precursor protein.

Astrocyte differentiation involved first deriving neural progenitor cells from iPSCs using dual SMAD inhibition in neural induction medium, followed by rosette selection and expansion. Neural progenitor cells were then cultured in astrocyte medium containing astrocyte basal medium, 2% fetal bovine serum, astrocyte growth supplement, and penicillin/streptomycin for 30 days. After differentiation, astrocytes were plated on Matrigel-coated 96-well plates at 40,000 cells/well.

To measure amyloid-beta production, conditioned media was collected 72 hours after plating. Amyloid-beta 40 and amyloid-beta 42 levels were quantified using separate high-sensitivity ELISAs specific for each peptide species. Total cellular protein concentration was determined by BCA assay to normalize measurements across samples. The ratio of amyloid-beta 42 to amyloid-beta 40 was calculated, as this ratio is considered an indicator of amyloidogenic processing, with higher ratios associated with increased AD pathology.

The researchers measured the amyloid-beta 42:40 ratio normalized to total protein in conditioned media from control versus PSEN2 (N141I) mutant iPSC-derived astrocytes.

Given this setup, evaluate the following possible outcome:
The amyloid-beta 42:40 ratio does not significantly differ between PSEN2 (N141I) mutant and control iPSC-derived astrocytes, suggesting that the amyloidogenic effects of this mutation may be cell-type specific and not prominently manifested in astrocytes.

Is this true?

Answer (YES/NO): YES